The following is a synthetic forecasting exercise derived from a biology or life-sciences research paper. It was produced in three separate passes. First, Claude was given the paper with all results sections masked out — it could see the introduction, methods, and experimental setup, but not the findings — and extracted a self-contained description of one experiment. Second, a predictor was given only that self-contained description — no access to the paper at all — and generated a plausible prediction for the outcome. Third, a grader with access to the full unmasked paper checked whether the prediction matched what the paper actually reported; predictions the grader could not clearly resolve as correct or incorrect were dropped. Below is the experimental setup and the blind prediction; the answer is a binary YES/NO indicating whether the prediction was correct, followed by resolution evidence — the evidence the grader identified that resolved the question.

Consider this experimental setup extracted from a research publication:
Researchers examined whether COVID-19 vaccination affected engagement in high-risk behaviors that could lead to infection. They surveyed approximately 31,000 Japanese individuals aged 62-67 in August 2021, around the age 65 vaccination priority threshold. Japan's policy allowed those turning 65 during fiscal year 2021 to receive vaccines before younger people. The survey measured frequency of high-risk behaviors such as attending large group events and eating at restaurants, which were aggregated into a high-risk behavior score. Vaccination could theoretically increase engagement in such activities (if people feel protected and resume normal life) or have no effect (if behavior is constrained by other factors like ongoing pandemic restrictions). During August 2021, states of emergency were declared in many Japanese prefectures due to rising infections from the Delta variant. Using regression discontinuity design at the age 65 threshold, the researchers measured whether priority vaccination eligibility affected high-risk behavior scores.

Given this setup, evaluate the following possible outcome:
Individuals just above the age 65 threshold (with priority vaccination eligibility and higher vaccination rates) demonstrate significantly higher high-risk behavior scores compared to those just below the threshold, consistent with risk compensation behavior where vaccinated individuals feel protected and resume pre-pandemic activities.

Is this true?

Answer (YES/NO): NO